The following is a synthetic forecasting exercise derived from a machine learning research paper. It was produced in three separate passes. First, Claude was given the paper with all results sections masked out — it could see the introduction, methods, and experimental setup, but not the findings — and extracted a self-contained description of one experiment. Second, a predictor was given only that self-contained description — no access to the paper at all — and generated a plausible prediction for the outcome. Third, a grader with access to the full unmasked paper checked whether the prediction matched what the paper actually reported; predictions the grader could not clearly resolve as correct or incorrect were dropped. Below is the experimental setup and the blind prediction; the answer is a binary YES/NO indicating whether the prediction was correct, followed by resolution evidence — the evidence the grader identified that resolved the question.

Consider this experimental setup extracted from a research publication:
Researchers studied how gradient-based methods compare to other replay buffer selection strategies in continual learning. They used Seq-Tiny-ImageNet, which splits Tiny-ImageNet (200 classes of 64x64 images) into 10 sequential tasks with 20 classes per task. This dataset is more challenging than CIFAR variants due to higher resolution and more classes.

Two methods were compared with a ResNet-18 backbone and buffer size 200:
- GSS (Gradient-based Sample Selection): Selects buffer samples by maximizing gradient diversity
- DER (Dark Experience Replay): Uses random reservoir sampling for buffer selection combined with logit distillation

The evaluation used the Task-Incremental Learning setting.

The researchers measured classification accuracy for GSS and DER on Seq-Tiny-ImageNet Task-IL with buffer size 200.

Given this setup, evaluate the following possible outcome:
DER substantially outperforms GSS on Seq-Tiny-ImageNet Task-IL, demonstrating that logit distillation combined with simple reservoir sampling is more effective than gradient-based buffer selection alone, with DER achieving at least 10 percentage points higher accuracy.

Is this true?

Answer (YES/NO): YES